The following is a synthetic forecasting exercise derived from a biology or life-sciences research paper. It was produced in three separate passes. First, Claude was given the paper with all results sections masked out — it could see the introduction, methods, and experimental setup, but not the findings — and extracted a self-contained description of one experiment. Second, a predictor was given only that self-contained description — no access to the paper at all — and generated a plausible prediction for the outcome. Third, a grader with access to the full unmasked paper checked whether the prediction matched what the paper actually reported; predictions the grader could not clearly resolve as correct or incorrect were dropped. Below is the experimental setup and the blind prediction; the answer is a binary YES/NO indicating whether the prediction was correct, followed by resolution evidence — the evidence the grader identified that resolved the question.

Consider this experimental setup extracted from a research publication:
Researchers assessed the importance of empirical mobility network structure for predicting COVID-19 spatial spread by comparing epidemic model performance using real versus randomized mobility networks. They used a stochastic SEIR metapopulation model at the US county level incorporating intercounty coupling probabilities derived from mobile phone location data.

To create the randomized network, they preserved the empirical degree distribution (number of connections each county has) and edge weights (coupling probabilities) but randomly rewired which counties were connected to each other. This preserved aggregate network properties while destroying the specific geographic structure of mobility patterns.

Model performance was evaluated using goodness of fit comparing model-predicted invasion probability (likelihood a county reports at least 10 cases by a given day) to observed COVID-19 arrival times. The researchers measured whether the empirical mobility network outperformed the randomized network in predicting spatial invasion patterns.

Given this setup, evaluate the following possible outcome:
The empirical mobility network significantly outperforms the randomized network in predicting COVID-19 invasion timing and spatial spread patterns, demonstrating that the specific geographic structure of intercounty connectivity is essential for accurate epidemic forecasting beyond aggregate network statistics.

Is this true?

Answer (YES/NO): YES